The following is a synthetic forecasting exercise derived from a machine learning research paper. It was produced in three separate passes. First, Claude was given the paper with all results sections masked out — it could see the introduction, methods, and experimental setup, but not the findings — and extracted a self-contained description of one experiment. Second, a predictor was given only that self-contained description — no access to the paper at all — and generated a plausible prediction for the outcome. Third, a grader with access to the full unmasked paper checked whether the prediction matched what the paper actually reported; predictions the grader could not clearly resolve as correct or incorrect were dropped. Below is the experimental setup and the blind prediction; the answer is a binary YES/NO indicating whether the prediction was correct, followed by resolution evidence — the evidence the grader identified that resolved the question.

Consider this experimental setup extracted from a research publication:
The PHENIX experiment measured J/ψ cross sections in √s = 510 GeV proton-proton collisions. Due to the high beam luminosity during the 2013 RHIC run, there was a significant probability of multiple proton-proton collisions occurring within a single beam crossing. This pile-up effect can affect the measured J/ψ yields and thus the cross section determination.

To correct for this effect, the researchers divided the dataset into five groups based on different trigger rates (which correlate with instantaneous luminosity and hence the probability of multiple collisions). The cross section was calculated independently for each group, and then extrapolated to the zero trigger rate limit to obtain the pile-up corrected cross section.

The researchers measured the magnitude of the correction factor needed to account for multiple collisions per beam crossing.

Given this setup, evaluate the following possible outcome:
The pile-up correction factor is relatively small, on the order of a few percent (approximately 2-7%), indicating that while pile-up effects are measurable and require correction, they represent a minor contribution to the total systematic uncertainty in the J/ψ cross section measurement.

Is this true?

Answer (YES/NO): NO